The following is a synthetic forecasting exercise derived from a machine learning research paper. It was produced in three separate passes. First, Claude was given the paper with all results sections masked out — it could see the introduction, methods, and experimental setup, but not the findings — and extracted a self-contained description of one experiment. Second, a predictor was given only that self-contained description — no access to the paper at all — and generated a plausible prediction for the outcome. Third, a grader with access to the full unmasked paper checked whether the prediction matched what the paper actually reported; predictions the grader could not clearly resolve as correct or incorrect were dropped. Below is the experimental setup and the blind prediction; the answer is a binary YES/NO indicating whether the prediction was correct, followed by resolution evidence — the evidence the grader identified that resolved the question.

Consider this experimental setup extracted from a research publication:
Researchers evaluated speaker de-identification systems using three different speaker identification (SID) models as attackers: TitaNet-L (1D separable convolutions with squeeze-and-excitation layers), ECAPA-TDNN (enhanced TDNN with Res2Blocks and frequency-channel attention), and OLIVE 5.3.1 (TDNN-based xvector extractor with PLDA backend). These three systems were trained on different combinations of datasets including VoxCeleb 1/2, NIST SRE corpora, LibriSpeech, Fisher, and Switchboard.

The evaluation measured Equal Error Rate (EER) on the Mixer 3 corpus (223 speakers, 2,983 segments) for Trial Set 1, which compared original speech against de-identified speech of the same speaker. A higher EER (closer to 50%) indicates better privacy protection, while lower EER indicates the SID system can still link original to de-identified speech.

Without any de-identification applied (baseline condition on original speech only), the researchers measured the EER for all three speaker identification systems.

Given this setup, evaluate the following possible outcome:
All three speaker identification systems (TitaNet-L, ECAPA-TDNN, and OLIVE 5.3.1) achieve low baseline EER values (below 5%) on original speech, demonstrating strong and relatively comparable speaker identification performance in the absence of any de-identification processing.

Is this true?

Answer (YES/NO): YES